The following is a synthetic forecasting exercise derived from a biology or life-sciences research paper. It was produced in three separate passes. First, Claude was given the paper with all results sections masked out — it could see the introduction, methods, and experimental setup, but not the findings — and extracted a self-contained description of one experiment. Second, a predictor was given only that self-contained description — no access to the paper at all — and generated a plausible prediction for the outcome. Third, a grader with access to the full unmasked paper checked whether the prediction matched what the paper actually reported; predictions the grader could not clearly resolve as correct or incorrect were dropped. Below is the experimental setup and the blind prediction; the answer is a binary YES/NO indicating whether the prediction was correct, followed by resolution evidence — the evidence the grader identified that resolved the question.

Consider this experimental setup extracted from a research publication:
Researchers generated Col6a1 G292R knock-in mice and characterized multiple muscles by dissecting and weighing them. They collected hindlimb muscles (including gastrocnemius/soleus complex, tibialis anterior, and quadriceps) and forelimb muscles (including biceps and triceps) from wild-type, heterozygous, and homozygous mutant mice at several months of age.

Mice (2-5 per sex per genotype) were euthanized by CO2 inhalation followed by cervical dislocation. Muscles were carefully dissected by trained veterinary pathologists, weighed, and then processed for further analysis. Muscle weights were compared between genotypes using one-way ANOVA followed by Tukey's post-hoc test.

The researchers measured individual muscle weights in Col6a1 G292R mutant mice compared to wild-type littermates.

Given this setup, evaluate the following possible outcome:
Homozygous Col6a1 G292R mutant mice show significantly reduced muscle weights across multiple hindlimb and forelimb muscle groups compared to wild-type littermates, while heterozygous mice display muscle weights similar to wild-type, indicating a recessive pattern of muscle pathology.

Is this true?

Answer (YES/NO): NO